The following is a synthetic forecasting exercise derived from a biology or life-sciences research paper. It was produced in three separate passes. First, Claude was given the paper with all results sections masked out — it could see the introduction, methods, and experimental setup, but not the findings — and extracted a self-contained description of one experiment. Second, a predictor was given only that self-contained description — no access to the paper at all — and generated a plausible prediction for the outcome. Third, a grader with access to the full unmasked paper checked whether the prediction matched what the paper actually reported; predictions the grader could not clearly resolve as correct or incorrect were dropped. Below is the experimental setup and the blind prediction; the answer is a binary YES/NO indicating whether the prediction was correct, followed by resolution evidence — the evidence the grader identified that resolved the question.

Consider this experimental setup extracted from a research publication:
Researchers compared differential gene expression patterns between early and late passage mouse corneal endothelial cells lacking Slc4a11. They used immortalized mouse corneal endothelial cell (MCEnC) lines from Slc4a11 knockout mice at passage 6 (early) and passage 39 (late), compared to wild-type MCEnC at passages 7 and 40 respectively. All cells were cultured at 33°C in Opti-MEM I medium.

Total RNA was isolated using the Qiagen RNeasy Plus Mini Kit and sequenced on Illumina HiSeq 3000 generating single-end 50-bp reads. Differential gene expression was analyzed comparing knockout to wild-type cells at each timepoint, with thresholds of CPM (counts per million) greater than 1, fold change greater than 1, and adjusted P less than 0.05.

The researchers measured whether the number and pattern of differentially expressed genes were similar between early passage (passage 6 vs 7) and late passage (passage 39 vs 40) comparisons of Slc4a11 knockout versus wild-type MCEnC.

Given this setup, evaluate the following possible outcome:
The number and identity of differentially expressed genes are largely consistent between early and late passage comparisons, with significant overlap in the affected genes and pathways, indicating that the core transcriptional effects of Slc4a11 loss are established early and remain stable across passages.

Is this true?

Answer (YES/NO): YES